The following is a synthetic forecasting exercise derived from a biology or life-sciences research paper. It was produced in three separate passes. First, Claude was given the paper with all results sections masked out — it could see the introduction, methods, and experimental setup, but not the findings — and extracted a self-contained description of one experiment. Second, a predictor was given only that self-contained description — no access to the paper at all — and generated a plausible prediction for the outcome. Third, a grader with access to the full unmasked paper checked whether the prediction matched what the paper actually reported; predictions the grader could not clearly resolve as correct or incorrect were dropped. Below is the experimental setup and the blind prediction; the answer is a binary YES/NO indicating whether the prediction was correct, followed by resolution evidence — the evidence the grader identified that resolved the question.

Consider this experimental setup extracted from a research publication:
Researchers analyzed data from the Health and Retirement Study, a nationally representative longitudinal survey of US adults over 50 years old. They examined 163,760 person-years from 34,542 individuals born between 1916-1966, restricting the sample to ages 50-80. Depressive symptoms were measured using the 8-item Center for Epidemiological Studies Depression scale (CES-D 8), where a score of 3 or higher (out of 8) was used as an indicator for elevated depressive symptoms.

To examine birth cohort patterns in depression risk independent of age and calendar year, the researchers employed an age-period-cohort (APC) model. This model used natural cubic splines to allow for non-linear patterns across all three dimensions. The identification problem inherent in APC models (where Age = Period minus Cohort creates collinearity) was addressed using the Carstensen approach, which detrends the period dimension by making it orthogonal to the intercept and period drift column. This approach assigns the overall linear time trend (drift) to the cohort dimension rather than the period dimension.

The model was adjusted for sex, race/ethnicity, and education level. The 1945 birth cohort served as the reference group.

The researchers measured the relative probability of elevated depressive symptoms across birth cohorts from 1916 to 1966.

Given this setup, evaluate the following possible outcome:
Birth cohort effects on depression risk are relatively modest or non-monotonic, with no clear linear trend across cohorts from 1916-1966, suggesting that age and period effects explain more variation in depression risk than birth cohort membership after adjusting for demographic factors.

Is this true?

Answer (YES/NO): NO